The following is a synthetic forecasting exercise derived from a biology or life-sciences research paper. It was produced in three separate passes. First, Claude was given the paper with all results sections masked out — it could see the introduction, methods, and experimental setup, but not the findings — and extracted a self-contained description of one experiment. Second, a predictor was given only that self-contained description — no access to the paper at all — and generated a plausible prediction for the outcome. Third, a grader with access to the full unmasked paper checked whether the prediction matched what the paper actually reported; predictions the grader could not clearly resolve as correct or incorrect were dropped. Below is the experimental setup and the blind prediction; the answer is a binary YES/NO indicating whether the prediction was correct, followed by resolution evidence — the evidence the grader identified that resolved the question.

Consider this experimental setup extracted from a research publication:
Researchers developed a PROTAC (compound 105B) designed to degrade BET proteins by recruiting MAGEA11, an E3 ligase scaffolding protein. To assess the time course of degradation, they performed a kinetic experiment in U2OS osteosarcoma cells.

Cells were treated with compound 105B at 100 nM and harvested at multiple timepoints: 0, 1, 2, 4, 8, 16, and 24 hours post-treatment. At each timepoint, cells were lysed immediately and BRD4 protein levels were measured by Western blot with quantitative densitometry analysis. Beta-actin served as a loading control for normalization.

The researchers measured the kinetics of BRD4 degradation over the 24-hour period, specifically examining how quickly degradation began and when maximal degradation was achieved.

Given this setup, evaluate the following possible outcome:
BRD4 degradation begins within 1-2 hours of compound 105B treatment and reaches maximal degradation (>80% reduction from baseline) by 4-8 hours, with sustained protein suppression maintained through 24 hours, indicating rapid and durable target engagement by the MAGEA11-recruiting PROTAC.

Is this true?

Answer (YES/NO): NO